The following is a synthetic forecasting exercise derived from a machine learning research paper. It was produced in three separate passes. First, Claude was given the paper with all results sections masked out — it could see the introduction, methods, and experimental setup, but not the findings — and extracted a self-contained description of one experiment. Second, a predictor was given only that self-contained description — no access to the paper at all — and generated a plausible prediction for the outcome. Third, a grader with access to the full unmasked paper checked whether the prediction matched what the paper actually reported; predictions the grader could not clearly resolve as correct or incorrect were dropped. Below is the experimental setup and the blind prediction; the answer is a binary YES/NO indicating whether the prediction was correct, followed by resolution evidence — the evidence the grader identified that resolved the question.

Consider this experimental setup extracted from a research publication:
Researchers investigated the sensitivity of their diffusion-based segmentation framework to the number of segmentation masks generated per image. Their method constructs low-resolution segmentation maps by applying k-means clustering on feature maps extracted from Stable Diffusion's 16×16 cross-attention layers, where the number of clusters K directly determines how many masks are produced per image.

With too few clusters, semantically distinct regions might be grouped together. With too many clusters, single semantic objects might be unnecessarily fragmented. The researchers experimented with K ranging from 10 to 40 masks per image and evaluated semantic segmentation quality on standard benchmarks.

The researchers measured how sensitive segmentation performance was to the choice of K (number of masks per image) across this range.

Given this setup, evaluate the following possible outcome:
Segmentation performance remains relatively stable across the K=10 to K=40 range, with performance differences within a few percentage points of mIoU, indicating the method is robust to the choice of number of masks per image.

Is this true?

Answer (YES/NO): YES